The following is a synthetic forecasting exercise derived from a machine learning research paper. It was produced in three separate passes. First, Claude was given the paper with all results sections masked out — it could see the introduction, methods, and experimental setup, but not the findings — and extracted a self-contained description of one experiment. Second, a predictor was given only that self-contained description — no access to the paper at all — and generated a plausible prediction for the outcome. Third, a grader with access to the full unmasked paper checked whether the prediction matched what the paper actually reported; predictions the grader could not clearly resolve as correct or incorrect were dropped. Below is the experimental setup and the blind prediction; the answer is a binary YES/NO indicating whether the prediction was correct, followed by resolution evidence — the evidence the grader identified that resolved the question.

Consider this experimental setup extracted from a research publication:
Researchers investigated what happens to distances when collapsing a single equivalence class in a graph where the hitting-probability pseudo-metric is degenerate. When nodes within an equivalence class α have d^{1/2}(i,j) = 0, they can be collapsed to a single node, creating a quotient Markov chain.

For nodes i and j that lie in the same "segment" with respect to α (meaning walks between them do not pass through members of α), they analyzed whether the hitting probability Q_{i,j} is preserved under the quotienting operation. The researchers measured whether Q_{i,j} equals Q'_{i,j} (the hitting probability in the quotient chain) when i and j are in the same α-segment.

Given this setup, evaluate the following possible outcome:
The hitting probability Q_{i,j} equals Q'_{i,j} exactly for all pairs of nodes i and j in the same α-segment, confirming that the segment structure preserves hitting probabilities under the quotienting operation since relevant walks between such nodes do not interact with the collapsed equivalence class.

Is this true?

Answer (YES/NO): YES